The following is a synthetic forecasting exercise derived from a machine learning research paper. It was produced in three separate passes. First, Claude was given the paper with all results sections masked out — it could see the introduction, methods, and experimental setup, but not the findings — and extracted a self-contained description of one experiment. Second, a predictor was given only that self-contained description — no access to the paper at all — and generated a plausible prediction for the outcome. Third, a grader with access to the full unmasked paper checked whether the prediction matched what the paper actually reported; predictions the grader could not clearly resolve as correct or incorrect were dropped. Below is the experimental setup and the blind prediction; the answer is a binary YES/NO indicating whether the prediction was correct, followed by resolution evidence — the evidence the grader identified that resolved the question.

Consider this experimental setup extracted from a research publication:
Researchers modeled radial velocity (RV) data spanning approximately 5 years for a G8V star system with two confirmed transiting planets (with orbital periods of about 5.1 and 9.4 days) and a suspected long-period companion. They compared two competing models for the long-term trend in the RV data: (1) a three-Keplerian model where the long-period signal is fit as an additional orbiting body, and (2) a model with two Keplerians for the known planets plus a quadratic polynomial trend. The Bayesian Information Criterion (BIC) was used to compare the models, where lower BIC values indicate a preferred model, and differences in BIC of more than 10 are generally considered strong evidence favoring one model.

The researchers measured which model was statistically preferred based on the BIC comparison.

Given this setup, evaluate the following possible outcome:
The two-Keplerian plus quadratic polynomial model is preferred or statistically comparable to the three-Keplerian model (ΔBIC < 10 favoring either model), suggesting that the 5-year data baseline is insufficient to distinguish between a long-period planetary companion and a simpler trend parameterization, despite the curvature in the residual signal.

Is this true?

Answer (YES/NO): NO